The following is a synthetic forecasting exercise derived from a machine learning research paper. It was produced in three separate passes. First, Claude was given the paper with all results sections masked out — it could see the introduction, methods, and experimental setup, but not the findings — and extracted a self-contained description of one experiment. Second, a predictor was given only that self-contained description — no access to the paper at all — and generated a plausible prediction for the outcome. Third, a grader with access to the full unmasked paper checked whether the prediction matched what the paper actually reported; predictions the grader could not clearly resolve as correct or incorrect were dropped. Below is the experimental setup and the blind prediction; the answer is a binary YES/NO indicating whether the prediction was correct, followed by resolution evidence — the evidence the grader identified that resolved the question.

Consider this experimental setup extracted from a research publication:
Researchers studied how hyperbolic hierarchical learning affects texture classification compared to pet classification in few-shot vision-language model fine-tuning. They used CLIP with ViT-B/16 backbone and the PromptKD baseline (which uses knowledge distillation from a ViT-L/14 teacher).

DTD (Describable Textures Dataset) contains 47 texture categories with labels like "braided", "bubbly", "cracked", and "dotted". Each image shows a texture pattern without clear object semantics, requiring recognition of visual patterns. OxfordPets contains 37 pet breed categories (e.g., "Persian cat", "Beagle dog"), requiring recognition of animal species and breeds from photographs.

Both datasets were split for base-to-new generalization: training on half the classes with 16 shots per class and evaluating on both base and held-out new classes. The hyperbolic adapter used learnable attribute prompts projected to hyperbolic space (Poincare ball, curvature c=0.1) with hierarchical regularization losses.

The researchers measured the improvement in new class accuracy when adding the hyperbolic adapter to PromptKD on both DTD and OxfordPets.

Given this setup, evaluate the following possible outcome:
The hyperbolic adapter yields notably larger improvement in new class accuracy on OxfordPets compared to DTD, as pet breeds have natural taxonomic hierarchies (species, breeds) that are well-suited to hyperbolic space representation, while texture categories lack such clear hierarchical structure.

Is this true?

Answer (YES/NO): NO